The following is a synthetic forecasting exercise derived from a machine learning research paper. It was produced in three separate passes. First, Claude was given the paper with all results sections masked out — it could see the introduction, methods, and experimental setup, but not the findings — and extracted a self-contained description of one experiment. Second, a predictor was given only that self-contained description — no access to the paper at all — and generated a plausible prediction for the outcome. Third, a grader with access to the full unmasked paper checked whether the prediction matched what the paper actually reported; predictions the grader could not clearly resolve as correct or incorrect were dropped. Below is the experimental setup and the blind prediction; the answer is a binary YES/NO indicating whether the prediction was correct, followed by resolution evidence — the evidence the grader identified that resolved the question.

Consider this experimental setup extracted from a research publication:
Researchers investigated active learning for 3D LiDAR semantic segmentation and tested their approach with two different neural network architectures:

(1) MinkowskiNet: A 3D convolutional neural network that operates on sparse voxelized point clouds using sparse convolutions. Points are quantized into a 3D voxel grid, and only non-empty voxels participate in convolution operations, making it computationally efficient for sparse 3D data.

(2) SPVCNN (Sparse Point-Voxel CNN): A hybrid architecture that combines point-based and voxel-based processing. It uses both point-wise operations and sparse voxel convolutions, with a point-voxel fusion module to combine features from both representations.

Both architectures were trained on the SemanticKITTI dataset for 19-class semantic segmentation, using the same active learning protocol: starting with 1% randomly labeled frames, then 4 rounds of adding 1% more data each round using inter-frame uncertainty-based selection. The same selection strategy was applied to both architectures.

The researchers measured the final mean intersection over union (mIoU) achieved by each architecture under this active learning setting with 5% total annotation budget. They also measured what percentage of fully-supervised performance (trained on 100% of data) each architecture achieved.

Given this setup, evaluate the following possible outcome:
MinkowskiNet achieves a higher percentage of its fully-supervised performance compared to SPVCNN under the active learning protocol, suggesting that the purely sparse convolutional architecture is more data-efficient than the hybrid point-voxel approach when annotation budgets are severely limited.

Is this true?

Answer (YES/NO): YES